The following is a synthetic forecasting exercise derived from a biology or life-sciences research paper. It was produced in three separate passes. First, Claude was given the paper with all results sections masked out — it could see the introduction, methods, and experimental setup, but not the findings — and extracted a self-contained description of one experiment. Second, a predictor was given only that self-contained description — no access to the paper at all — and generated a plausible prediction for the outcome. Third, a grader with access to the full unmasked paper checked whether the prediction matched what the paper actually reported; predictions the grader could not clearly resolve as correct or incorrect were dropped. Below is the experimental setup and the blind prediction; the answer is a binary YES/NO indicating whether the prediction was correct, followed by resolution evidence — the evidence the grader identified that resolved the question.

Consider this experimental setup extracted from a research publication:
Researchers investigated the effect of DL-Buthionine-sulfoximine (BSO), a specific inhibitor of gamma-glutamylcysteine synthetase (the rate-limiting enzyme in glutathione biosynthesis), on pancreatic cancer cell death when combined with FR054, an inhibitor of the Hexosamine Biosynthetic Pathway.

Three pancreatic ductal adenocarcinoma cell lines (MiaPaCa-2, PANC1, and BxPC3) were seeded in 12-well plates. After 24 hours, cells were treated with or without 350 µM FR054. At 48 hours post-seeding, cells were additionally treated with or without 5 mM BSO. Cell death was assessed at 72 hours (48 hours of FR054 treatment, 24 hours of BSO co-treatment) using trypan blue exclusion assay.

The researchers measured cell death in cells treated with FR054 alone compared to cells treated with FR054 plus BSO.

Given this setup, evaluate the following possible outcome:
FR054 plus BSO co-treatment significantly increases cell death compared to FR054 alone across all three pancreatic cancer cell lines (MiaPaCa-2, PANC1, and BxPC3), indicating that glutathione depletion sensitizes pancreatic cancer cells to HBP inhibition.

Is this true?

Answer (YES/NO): NO